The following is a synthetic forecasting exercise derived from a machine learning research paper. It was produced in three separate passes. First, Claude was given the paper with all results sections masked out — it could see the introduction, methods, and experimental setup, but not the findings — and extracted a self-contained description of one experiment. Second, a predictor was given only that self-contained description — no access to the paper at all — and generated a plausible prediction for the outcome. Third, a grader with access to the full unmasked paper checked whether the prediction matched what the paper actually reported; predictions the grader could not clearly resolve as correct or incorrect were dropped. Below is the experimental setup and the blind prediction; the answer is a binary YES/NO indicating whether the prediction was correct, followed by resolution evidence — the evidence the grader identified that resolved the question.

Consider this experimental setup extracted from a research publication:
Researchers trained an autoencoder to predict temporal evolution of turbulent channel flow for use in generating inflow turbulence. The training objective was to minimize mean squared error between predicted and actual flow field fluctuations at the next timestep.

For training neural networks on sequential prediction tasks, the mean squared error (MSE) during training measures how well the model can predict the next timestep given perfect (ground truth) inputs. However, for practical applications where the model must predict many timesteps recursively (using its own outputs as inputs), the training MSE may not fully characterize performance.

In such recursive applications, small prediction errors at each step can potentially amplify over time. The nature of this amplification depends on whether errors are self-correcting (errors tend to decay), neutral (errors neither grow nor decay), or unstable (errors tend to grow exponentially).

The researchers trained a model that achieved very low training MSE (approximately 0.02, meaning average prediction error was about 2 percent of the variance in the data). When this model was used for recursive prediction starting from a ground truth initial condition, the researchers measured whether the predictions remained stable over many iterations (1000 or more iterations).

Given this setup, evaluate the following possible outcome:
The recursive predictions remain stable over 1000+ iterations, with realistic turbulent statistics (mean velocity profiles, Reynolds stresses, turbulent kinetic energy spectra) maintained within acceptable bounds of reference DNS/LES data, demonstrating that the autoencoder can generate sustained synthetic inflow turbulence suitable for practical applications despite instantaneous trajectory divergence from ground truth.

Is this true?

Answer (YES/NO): NO